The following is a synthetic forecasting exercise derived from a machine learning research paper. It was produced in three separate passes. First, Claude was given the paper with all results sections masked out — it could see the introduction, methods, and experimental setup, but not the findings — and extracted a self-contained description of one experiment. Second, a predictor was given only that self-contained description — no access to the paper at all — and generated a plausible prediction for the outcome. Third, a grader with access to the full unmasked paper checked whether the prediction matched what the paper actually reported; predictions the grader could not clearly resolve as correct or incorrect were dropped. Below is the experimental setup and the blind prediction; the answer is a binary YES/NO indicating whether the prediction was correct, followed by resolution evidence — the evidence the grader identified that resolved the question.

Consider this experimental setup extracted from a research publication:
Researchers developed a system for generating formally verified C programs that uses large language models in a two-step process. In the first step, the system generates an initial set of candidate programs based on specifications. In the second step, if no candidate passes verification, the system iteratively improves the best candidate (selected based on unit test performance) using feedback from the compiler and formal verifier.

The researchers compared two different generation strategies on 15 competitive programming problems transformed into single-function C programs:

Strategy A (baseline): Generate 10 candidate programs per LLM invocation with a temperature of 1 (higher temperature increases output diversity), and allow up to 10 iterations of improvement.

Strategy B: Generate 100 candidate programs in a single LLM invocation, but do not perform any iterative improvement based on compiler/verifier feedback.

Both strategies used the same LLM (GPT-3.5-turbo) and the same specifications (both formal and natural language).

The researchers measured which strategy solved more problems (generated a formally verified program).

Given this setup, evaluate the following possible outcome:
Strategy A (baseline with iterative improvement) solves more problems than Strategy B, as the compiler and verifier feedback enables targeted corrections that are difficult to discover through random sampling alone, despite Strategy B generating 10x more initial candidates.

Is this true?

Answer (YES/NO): YES